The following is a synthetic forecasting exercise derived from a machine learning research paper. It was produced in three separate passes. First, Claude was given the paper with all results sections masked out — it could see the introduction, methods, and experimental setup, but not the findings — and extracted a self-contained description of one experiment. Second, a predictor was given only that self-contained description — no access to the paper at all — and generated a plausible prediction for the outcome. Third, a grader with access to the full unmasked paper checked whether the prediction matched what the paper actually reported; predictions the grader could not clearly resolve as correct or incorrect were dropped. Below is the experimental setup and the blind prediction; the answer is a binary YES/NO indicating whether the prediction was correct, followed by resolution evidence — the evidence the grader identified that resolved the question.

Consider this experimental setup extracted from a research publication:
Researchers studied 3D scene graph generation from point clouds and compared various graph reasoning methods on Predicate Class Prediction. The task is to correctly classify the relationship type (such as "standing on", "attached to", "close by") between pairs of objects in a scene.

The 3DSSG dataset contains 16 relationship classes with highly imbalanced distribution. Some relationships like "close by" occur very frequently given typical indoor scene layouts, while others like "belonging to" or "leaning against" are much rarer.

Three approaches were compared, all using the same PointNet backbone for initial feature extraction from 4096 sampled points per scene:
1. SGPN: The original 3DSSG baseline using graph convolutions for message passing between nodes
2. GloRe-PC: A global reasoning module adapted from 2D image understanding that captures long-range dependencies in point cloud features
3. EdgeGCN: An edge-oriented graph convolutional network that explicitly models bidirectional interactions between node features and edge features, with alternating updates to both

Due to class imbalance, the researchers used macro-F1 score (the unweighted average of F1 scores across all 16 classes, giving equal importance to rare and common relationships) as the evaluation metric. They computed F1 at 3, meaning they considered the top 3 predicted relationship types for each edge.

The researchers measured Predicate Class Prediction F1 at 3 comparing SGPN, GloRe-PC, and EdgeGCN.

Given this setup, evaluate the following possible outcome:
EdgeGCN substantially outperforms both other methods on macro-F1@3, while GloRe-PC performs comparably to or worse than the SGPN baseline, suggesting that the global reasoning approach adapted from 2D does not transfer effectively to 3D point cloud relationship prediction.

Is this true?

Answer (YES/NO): NO